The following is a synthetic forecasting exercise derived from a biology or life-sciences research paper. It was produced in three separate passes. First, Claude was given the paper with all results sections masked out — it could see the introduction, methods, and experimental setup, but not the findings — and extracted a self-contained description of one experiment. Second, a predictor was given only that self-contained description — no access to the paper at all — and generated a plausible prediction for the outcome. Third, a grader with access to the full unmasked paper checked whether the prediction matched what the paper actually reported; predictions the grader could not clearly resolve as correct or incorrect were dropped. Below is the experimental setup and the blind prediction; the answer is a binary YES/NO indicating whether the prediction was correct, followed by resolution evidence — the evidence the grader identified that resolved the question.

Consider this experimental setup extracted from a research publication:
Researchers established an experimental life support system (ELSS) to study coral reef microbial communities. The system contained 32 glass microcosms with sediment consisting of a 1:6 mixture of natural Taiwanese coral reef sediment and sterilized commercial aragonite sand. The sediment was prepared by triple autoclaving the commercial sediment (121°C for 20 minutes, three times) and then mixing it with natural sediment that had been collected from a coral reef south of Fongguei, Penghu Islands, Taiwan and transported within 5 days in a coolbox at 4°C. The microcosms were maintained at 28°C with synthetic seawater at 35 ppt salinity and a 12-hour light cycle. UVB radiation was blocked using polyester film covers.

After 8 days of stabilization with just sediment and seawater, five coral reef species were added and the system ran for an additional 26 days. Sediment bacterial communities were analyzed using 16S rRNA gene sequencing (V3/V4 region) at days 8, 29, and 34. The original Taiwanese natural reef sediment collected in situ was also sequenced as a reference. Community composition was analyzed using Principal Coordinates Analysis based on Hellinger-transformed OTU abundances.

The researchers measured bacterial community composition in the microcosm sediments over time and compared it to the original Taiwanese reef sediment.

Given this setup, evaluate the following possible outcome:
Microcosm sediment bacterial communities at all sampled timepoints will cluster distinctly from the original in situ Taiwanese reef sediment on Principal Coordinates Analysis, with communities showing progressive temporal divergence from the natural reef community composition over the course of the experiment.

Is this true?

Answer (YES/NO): NO